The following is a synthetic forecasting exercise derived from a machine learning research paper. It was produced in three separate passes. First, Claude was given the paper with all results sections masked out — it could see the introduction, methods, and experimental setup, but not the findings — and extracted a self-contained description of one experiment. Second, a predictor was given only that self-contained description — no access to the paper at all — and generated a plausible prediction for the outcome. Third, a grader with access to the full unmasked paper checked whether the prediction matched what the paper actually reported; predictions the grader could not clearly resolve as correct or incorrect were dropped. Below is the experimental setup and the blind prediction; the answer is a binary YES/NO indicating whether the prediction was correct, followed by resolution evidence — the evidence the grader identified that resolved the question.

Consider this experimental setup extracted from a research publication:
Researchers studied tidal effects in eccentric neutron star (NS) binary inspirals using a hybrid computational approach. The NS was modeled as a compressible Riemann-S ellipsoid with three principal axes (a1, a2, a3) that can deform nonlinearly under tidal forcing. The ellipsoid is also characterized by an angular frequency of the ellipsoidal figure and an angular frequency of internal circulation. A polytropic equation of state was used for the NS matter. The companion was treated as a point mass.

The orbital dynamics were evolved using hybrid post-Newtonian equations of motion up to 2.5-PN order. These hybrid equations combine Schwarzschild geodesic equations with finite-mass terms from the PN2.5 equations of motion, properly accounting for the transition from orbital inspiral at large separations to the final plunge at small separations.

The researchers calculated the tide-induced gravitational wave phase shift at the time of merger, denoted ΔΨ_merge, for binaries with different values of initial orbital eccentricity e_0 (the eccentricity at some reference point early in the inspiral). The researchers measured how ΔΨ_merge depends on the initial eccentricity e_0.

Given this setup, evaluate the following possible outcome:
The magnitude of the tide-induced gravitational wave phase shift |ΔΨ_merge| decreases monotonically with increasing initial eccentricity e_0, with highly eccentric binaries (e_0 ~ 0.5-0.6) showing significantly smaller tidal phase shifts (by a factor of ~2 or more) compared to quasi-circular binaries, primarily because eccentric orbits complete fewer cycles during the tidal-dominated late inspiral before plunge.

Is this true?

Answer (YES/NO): NO